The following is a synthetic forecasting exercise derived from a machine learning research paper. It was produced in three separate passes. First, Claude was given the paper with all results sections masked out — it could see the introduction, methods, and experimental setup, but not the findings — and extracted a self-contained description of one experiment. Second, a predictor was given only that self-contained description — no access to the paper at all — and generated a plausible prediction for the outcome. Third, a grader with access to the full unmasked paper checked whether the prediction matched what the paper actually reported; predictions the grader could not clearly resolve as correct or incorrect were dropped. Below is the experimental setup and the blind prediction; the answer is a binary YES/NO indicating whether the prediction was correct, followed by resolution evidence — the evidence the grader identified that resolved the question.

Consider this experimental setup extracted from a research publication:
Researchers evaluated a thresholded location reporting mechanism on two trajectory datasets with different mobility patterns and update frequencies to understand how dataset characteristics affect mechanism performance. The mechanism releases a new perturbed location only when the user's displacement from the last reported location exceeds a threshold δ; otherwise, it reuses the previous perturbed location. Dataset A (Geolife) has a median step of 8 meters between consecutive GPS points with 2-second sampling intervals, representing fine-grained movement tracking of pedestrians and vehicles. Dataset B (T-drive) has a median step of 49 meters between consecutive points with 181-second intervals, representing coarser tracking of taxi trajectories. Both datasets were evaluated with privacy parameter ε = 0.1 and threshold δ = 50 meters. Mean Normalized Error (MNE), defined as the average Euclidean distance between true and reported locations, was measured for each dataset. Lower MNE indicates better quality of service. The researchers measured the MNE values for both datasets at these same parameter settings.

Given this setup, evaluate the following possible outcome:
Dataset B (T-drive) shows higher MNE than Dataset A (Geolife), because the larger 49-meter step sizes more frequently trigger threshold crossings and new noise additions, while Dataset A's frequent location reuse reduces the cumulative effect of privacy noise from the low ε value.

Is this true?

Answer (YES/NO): NO